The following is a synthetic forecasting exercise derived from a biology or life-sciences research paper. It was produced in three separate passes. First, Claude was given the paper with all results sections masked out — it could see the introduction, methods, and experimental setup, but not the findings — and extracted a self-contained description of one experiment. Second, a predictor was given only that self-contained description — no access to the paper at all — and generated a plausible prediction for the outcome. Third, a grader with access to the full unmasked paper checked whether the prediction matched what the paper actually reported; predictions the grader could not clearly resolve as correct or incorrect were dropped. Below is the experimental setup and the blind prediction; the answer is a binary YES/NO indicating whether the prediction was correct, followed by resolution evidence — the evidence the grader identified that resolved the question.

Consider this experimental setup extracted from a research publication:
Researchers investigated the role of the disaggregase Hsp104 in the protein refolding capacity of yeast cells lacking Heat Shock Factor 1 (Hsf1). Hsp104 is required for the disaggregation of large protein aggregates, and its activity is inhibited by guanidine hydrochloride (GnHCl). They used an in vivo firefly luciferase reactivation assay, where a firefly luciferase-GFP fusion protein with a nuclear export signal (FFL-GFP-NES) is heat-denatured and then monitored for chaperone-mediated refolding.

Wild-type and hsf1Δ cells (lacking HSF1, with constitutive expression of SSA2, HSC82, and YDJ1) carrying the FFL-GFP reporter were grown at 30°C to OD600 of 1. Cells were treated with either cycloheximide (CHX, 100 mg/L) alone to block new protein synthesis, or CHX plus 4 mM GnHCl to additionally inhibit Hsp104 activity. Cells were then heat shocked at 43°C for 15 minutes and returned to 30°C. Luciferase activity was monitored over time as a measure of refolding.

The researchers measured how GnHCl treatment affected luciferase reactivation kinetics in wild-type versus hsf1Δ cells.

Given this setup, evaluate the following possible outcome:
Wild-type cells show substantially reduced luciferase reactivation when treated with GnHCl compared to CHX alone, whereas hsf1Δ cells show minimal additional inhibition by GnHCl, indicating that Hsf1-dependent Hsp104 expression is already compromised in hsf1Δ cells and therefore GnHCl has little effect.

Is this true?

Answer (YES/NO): NO